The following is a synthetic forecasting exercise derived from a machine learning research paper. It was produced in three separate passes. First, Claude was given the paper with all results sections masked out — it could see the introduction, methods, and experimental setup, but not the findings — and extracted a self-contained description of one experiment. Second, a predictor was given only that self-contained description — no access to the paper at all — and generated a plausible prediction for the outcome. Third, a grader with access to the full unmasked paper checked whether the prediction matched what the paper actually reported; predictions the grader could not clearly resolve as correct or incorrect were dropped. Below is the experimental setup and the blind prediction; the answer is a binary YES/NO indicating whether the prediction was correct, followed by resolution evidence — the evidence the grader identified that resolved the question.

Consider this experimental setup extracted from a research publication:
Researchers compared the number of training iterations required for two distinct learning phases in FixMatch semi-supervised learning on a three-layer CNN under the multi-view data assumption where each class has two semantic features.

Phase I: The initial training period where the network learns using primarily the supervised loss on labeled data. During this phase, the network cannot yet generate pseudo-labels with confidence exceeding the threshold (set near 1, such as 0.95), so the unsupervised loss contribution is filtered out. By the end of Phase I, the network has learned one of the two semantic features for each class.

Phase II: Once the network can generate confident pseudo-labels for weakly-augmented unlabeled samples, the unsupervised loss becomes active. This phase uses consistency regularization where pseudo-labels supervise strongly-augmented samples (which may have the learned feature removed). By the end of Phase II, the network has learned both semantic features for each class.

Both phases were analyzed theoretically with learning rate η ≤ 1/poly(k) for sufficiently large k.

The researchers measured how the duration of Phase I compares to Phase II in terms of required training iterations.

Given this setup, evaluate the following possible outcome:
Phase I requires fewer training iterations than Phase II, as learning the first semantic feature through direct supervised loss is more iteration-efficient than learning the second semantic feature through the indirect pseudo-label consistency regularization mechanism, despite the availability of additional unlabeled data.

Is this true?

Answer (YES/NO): NO